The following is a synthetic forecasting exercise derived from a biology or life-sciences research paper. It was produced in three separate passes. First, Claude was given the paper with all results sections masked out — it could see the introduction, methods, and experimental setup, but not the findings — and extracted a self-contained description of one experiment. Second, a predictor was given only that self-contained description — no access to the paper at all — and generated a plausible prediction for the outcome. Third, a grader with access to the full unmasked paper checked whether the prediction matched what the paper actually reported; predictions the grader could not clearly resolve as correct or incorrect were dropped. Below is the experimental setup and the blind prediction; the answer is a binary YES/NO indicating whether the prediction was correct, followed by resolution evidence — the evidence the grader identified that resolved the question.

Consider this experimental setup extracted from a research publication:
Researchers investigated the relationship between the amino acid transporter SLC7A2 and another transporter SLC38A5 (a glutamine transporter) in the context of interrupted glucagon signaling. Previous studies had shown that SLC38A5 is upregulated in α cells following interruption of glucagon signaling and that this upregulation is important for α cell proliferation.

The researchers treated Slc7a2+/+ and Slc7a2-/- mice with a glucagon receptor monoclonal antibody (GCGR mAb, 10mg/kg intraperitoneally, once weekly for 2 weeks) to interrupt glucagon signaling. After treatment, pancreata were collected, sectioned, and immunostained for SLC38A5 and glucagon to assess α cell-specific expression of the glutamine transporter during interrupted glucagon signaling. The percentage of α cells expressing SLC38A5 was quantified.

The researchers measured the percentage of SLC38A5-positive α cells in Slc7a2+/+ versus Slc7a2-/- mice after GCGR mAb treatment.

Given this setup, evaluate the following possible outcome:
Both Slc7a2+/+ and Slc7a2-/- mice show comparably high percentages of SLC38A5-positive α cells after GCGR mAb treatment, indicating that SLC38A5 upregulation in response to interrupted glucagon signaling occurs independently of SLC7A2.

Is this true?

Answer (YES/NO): NO